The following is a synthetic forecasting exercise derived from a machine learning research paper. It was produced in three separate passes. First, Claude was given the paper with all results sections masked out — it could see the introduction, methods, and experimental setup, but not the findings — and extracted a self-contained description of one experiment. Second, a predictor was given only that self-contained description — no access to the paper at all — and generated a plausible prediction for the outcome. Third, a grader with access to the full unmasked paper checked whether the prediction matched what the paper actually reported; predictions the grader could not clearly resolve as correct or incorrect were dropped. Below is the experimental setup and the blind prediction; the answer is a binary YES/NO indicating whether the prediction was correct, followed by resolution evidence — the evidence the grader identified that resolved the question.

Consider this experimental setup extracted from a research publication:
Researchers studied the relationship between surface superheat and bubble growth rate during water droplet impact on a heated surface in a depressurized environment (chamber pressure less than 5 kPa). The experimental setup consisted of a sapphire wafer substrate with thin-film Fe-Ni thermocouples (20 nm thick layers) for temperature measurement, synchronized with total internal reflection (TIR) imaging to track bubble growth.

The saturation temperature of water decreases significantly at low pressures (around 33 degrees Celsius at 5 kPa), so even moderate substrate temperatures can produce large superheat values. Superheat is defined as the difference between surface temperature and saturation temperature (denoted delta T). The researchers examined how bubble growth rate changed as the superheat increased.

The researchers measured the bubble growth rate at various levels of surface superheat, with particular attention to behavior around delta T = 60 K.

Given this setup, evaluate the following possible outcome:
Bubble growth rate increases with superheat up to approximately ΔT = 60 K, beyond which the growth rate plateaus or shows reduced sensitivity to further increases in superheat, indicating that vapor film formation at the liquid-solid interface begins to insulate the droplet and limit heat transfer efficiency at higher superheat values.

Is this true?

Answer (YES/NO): NO